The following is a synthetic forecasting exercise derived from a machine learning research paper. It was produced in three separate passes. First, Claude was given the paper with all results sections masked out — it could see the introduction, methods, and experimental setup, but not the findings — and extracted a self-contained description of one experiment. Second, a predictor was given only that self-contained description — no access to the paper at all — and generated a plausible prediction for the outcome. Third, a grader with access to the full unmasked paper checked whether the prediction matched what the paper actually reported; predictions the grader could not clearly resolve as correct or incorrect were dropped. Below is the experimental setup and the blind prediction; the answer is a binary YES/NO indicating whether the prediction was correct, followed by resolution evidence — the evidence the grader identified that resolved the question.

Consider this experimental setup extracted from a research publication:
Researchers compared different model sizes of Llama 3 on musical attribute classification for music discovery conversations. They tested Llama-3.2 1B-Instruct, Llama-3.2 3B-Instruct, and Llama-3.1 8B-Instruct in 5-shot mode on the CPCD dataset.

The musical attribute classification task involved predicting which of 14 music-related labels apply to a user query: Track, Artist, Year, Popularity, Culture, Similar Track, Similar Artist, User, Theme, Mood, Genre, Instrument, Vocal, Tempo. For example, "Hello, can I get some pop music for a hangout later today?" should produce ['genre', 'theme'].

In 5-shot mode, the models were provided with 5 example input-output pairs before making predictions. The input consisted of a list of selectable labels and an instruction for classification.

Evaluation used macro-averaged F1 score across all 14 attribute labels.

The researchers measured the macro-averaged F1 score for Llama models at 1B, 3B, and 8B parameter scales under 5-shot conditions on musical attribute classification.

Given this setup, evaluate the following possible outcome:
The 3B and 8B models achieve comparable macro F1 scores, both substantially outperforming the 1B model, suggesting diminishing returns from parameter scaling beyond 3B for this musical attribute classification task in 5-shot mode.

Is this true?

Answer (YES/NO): NO